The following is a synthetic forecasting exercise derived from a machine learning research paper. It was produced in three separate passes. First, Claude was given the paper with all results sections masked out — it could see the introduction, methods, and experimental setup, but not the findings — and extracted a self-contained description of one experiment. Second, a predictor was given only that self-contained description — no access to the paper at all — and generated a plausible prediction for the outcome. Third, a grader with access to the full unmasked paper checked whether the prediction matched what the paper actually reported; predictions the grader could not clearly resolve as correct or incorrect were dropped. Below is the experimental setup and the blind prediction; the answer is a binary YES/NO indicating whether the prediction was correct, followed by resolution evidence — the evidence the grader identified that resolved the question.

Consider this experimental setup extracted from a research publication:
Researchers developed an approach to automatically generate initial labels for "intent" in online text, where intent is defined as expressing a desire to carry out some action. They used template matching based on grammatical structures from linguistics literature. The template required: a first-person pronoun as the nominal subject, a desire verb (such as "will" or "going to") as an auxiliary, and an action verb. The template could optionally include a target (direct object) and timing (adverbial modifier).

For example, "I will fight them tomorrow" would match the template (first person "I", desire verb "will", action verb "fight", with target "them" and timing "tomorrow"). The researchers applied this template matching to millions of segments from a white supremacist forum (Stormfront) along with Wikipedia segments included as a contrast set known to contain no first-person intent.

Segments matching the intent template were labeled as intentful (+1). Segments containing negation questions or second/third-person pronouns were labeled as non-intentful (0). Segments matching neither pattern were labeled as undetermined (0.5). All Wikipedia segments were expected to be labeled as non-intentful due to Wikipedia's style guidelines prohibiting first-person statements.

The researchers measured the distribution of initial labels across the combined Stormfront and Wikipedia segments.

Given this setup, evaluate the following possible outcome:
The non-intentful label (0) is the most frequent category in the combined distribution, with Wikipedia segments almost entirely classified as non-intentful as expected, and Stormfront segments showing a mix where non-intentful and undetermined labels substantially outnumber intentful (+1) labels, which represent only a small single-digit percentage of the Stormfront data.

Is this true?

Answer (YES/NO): NO